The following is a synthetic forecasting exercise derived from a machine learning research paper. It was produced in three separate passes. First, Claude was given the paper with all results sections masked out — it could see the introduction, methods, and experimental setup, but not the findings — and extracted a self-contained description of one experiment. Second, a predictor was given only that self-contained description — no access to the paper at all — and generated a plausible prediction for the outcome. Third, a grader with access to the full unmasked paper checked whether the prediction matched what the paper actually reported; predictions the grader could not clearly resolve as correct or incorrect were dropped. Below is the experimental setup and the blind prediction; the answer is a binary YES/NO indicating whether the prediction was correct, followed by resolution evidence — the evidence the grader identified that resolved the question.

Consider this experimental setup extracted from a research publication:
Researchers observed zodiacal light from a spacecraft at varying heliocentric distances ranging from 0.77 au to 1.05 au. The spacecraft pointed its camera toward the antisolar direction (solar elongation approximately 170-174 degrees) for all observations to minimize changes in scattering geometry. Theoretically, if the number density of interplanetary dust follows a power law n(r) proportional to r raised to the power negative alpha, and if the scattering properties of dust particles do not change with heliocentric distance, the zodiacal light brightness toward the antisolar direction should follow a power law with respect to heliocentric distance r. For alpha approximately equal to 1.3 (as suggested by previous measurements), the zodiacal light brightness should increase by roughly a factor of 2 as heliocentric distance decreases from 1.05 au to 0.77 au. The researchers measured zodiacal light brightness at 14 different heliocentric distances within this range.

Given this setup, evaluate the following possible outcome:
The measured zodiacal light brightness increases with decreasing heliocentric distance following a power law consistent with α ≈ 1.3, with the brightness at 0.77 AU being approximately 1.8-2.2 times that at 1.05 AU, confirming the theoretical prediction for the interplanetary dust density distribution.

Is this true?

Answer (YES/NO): YES